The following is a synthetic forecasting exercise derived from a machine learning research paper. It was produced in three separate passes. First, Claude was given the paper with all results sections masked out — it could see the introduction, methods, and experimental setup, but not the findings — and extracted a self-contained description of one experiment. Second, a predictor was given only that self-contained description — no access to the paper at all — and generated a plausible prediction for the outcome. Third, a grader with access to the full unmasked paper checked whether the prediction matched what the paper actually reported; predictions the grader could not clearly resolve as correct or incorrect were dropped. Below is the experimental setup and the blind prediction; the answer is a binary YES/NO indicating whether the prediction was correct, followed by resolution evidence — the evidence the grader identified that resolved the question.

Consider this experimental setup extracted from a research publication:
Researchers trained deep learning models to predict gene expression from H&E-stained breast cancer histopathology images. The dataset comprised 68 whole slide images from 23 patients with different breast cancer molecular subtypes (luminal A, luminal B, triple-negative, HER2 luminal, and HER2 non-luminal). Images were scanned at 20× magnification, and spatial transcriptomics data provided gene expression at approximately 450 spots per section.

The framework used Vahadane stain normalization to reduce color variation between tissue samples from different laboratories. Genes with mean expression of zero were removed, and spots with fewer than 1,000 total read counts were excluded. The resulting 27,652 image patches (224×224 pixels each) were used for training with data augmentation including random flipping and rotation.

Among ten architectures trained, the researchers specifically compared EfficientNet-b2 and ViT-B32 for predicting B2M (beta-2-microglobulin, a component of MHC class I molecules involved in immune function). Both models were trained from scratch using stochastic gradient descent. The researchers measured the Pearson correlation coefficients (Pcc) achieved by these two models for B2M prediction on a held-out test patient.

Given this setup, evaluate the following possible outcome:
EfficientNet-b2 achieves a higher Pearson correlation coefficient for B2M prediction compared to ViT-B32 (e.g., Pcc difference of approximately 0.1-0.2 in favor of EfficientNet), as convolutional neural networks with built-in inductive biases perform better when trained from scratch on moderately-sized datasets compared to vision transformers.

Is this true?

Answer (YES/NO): YES